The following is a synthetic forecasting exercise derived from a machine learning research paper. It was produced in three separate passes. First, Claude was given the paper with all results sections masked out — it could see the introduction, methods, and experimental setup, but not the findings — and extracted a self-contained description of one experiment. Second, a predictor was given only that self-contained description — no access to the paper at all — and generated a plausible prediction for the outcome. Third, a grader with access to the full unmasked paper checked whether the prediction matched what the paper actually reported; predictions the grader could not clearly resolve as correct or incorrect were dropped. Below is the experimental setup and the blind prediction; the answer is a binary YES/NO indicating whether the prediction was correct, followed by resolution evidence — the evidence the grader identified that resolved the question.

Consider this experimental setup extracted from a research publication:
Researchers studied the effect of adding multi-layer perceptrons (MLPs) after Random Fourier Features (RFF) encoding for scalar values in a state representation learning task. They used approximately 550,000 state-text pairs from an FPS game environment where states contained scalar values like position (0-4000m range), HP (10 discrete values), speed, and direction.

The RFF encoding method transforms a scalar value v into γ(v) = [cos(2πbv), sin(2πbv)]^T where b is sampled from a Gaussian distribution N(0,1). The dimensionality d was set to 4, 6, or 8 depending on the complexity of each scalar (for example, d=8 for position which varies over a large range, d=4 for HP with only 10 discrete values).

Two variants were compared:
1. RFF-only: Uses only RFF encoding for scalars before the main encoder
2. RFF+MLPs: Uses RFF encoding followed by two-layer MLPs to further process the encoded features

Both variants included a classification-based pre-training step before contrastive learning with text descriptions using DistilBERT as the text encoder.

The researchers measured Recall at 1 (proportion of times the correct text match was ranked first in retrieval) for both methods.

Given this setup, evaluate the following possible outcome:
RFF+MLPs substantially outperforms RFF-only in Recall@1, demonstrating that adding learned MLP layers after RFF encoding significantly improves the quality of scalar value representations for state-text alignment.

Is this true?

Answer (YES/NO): YES